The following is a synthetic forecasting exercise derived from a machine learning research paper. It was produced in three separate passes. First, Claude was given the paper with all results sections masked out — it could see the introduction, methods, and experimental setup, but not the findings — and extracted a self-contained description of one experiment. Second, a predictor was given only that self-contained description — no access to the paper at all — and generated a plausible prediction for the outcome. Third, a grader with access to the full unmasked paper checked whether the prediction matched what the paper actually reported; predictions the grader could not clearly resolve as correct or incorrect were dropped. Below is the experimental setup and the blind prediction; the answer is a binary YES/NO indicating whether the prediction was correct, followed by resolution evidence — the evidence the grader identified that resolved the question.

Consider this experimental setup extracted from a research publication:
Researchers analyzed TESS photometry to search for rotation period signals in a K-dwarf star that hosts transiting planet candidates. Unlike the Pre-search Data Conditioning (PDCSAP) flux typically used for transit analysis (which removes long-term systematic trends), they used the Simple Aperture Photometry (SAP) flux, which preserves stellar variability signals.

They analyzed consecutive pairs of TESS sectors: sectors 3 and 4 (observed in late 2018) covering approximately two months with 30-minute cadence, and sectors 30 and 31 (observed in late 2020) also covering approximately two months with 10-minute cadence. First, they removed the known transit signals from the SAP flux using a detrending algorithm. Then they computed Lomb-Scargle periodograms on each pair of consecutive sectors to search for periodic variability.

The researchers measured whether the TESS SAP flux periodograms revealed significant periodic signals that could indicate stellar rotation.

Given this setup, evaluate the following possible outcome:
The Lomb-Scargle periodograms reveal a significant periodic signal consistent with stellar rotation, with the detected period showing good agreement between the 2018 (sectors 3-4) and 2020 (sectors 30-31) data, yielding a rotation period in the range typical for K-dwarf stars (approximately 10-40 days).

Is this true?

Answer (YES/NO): NO